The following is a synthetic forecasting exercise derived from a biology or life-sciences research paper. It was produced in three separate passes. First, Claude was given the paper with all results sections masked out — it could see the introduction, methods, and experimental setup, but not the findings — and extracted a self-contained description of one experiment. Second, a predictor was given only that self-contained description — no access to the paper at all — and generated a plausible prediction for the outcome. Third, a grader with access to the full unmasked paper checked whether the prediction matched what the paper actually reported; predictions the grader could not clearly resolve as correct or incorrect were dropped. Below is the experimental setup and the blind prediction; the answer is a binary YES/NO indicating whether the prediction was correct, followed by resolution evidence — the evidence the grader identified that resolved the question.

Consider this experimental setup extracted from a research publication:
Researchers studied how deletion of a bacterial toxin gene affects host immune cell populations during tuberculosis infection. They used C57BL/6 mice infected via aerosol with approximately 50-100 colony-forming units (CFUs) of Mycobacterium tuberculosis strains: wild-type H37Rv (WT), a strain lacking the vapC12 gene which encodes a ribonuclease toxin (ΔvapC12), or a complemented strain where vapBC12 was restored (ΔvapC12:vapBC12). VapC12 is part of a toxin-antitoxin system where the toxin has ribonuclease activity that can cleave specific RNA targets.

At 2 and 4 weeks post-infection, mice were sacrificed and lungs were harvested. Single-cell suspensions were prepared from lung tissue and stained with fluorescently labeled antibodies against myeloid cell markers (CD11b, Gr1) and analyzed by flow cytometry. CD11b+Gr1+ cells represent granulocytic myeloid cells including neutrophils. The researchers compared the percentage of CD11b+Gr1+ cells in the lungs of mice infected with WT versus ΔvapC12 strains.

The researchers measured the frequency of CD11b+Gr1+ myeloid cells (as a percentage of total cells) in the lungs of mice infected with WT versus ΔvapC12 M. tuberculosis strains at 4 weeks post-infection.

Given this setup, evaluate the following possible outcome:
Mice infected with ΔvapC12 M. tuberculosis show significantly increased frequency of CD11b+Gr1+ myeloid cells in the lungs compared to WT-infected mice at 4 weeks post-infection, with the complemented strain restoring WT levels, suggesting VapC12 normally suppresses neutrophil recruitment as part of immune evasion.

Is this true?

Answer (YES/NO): YES